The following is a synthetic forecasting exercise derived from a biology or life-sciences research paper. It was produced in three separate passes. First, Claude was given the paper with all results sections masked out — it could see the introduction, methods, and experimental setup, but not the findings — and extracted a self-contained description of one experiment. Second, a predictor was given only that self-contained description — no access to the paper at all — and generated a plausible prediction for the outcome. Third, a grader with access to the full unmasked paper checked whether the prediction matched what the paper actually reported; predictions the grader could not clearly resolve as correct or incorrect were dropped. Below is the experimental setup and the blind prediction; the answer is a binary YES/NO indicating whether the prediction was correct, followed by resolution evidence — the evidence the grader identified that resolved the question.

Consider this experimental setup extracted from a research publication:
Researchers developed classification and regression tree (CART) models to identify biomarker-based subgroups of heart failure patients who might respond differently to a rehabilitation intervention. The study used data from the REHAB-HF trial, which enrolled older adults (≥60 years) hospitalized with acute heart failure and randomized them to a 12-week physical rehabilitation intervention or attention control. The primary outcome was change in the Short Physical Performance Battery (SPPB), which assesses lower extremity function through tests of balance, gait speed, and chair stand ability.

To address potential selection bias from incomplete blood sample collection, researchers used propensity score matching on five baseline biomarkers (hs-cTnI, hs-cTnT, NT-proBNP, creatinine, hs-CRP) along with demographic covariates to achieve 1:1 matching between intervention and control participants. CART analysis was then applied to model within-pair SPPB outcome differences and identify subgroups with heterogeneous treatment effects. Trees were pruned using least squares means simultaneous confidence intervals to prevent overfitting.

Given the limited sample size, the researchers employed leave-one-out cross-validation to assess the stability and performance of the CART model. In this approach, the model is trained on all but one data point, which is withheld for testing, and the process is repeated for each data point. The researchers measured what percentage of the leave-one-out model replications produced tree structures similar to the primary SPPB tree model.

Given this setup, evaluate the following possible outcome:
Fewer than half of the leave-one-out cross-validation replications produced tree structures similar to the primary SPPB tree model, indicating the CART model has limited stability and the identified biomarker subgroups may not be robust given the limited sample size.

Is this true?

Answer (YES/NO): NO